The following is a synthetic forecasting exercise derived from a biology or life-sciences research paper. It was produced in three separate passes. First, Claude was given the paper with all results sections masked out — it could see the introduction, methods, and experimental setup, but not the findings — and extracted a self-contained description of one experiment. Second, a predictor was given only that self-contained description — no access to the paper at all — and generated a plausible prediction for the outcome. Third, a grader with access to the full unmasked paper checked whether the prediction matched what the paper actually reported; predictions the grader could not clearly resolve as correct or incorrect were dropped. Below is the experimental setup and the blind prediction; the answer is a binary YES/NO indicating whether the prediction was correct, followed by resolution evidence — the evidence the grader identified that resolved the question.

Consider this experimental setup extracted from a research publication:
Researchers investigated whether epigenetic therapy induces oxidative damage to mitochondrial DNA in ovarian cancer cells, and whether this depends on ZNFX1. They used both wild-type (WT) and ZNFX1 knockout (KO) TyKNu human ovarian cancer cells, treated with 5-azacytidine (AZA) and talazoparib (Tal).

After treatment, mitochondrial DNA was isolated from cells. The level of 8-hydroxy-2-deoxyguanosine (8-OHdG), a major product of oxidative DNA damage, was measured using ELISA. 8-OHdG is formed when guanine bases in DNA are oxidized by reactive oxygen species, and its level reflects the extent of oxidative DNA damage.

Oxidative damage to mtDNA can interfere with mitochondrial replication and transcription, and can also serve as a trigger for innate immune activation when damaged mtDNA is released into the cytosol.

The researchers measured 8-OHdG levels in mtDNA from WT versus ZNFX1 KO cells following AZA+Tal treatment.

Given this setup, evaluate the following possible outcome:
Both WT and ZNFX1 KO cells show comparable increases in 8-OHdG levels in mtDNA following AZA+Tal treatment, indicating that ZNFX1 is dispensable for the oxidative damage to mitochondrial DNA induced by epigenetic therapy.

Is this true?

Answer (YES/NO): NO